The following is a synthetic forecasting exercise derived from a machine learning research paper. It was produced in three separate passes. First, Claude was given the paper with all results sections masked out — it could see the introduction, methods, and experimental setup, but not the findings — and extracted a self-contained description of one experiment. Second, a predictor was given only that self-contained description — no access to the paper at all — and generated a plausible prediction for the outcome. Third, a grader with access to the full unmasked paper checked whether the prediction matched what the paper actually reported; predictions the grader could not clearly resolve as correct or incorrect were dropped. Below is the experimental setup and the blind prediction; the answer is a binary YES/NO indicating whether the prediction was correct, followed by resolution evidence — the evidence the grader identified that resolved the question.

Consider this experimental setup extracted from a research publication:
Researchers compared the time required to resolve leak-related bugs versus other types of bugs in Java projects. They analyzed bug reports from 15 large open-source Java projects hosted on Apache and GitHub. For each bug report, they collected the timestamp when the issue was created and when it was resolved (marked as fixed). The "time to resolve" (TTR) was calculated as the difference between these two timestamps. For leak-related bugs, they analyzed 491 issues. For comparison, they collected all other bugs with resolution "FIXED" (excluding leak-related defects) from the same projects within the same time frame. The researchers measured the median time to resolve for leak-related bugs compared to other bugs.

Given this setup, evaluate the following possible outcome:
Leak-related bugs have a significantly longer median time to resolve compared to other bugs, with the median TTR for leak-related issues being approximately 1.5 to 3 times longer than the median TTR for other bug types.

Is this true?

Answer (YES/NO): NO